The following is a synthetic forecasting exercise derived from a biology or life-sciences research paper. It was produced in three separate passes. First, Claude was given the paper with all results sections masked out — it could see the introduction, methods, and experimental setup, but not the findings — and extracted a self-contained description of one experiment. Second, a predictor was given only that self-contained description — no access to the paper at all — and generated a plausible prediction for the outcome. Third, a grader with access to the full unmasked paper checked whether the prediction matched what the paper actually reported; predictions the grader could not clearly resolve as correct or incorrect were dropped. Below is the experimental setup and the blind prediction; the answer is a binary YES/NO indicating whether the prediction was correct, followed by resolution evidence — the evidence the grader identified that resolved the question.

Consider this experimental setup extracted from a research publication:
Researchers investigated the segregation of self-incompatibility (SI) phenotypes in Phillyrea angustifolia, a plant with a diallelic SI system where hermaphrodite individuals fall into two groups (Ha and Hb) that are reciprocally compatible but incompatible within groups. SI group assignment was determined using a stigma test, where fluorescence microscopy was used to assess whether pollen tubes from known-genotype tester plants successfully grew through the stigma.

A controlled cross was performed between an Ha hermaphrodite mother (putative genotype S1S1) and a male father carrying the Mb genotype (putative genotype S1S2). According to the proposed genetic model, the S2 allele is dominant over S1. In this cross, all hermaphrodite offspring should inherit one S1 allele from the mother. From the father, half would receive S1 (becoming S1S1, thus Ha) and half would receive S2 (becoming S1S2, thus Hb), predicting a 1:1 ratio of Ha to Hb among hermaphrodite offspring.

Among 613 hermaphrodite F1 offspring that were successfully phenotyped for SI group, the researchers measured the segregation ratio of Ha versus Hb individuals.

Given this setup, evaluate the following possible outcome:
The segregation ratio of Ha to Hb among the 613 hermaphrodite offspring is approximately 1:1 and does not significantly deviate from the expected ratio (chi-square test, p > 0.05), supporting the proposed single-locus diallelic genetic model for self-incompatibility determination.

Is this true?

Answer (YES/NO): YES